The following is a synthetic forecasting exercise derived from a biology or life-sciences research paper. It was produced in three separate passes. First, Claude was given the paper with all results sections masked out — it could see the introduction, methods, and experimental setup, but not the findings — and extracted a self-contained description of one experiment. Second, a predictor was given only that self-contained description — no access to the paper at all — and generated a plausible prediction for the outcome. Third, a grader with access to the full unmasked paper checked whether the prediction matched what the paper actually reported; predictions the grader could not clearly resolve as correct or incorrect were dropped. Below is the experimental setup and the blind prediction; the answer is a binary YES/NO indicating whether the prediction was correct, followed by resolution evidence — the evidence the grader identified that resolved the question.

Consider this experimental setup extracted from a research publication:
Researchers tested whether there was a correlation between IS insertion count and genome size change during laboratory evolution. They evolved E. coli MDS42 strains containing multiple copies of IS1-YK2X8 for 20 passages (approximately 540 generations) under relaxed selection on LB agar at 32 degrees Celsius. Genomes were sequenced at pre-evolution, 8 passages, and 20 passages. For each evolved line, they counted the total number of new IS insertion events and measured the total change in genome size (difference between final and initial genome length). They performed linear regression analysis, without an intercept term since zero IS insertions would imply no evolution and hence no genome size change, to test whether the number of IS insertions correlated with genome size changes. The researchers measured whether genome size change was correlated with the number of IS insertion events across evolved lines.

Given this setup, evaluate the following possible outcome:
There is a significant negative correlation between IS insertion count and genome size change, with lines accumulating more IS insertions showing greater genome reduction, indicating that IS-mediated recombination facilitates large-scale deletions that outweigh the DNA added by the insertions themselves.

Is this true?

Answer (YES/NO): NO